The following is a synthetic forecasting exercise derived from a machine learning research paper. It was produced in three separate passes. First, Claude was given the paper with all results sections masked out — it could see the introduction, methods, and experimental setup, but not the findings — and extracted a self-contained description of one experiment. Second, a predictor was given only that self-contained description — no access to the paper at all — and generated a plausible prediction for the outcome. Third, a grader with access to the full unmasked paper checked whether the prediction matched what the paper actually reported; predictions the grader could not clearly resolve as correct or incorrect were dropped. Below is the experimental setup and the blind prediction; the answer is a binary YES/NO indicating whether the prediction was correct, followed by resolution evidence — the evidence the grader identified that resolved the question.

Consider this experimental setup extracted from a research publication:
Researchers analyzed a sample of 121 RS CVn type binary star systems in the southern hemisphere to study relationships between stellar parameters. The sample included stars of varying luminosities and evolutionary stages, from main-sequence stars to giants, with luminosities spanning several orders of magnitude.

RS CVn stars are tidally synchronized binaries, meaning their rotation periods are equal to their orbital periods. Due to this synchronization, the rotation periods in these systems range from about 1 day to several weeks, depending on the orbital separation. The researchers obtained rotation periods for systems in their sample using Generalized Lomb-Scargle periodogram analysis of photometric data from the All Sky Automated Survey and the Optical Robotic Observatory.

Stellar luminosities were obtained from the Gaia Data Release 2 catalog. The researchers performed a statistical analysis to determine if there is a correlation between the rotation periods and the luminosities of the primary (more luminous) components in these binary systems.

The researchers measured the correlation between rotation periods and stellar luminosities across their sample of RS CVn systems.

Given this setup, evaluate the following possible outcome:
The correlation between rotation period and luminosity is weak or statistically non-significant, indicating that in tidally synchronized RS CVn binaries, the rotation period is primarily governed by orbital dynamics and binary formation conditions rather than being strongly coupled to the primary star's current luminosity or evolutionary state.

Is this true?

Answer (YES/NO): NO